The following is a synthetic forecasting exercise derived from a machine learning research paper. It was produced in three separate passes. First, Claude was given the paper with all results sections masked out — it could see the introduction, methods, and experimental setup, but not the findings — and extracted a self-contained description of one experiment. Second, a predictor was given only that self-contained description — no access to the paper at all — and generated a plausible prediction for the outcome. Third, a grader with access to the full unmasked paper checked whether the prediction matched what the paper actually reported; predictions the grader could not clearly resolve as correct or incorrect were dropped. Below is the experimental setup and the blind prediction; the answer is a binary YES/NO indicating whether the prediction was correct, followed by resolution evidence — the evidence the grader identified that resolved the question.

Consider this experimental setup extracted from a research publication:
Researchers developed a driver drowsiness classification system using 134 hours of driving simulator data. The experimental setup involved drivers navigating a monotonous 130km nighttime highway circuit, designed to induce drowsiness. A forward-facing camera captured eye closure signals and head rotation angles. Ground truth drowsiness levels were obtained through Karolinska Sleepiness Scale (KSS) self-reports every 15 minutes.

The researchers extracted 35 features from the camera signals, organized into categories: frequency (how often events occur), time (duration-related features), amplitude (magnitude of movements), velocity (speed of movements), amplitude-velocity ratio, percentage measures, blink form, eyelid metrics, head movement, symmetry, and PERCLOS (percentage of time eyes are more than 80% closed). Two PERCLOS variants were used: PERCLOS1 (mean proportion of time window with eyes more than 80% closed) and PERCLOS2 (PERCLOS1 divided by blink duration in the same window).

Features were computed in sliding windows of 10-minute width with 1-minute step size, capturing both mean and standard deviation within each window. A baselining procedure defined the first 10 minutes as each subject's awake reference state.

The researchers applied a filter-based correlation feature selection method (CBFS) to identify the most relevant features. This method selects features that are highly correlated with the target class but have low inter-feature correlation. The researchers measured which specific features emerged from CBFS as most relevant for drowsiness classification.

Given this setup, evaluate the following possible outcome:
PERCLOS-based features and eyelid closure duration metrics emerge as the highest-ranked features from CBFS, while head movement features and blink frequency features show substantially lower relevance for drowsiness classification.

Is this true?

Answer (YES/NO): NO